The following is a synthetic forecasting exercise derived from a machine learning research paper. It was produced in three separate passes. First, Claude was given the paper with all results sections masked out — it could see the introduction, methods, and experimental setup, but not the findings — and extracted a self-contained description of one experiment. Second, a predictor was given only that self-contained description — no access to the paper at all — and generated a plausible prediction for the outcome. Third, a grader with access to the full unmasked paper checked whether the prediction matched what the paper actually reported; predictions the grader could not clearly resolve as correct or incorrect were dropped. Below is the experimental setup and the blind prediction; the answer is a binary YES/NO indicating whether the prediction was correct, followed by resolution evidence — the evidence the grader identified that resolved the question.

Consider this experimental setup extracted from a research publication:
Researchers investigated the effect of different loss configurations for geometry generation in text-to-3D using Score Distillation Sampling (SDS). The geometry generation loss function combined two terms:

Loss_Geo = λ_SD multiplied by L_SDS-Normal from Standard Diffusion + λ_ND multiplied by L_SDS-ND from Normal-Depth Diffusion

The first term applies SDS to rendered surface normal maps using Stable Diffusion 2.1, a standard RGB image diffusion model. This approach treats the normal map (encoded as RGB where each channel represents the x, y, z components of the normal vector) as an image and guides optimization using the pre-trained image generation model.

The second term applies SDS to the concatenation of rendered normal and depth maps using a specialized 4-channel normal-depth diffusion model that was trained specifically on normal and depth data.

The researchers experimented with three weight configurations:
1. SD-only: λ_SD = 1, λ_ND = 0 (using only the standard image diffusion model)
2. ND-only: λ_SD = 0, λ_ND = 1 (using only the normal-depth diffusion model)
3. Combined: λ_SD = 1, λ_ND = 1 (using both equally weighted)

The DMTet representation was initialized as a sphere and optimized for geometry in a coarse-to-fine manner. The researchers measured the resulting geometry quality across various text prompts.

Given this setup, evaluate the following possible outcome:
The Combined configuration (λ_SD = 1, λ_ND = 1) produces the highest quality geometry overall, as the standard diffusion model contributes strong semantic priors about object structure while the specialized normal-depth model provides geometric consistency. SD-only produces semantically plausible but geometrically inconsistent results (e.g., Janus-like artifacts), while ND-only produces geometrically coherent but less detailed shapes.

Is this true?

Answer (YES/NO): NO